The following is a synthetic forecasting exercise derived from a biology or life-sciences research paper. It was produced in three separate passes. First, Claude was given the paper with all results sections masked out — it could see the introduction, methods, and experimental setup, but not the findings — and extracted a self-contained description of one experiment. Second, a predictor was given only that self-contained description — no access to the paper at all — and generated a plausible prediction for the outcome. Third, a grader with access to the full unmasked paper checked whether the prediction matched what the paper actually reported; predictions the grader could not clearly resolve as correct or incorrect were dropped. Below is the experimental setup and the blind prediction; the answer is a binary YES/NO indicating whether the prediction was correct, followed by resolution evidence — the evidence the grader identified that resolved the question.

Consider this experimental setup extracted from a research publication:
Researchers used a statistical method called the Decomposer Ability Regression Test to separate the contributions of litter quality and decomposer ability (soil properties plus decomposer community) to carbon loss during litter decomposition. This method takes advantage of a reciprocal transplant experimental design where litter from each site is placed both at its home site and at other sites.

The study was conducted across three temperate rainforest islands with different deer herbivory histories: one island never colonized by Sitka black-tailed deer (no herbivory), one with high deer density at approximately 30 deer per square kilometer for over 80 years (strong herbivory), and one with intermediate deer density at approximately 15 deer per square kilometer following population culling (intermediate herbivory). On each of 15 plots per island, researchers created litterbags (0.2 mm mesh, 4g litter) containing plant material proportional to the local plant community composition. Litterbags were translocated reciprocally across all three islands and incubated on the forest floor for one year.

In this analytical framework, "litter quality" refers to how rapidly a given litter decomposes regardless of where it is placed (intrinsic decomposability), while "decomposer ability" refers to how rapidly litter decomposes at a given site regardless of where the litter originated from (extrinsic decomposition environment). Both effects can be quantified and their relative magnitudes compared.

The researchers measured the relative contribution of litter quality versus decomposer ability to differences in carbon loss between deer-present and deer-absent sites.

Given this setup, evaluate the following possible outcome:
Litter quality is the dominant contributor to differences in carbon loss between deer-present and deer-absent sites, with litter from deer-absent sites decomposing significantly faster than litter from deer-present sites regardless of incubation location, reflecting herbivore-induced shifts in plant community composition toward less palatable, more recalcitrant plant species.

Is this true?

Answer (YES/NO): YES